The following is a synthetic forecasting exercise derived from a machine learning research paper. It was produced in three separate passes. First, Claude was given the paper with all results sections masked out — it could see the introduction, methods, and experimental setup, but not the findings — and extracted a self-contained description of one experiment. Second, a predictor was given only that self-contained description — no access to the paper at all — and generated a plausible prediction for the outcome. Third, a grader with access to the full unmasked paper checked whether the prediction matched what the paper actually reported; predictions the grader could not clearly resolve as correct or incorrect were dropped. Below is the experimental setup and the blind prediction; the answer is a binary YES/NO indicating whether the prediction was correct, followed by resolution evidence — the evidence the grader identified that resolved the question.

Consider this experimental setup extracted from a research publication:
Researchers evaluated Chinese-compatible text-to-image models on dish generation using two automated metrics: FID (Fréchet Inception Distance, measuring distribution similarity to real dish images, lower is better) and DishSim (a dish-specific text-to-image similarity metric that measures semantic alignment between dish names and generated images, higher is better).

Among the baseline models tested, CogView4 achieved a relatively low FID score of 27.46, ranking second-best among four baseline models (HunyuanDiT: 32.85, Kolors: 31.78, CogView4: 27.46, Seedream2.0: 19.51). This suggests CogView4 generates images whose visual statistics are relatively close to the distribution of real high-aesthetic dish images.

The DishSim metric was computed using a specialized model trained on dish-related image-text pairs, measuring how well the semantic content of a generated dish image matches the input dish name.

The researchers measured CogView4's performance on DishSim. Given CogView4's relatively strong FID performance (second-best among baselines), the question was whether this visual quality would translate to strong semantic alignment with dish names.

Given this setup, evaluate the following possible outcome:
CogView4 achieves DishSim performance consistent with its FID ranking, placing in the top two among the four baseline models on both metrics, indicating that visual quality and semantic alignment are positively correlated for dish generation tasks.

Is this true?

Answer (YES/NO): NO